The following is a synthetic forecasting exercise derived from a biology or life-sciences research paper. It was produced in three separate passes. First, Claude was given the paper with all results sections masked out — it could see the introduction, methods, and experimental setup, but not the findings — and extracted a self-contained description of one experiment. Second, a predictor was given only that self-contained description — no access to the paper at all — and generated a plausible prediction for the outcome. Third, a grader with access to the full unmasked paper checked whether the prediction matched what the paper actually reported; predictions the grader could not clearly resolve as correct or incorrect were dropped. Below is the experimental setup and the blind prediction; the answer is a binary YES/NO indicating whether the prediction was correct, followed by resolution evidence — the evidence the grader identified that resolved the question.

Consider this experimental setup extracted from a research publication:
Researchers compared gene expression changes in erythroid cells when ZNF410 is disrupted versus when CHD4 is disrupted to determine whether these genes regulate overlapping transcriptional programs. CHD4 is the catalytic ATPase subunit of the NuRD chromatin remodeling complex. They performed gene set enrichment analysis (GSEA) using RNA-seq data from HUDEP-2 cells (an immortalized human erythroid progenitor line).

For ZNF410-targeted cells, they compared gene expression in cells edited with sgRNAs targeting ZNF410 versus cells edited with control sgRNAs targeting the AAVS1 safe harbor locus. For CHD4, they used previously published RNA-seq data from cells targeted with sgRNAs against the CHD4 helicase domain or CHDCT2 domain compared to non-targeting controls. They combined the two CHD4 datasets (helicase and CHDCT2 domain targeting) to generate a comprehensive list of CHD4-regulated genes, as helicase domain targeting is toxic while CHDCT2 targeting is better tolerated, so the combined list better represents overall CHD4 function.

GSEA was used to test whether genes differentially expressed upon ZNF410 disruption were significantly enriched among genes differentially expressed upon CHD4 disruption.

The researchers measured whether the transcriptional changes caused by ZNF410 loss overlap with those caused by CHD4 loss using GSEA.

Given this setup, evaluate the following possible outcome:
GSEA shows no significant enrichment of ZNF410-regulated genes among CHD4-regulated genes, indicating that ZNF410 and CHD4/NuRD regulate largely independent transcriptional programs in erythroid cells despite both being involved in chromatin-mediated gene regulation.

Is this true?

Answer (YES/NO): NO